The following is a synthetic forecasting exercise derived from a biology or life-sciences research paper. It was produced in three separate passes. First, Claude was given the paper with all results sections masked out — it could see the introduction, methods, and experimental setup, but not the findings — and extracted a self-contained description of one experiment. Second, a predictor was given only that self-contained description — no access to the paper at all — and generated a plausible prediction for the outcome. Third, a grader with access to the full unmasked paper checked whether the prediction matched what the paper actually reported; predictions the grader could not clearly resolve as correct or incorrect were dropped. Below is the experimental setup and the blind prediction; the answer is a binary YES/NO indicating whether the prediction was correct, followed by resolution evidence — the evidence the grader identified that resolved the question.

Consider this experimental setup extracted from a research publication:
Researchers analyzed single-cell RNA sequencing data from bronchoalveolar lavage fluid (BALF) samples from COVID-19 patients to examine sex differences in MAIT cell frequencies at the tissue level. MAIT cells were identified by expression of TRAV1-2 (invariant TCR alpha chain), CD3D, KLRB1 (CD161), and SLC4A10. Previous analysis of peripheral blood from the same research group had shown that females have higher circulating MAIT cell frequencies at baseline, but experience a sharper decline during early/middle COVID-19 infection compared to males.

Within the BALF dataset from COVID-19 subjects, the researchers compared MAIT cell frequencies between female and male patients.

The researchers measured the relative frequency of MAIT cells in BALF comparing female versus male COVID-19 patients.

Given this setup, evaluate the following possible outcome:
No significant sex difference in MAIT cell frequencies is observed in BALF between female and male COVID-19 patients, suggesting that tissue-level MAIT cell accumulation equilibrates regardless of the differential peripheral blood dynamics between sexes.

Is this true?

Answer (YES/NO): NO